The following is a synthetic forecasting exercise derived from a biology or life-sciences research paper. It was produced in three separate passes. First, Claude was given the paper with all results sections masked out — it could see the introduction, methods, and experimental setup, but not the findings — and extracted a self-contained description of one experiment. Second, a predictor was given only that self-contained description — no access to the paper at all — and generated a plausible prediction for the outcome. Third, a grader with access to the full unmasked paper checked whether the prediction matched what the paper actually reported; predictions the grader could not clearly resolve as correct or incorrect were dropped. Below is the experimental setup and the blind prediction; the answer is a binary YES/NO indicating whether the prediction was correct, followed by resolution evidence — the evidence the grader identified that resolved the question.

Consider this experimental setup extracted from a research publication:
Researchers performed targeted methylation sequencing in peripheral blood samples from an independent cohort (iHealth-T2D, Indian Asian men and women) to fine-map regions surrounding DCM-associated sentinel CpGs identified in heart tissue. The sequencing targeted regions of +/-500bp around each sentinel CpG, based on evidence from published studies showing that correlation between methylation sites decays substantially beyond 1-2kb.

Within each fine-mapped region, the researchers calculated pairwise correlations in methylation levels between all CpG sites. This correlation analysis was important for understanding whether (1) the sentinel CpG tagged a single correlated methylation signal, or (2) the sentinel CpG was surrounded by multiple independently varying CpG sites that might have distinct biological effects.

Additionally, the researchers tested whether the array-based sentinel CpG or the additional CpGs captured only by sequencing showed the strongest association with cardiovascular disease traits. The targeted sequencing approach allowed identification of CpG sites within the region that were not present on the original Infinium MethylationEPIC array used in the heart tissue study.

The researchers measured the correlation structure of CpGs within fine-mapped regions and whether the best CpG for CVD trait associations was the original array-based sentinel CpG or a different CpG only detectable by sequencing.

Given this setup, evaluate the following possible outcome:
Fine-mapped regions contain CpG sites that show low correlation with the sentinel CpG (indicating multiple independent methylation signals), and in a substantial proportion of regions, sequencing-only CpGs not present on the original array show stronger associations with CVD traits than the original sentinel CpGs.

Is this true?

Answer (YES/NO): YES